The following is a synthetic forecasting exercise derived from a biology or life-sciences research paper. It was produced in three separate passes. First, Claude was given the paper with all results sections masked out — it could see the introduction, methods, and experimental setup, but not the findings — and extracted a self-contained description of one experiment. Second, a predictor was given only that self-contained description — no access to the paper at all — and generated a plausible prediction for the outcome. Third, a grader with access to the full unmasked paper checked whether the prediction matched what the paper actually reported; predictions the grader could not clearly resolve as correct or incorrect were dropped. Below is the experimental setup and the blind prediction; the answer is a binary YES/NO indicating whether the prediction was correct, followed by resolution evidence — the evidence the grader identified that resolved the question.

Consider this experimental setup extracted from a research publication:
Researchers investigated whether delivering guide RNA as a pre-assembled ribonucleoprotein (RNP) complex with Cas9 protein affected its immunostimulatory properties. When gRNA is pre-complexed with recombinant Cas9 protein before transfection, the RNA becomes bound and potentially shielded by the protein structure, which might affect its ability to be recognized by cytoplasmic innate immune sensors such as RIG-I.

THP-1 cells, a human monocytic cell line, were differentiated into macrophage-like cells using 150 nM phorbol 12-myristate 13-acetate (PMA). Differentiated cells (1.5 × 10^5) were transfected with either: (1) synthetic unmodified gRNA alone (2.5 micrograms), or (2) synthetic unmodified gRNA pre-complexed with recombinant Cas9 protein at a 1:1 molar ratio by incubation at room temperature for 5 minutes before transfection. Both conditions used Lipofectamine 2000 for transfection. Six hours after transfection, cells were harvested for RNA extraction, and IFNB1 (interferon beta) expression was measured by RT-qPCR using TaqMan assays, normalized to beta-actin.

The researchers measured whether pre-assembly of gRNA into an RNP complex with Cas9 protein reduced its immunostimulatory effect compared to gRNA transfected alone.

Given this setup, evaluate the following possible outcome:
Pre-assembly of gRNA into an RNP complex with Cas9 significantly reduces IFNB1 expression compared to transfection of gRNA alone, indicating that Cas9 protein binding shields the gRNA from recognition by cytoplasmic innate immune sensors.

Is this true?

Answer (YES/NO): YES